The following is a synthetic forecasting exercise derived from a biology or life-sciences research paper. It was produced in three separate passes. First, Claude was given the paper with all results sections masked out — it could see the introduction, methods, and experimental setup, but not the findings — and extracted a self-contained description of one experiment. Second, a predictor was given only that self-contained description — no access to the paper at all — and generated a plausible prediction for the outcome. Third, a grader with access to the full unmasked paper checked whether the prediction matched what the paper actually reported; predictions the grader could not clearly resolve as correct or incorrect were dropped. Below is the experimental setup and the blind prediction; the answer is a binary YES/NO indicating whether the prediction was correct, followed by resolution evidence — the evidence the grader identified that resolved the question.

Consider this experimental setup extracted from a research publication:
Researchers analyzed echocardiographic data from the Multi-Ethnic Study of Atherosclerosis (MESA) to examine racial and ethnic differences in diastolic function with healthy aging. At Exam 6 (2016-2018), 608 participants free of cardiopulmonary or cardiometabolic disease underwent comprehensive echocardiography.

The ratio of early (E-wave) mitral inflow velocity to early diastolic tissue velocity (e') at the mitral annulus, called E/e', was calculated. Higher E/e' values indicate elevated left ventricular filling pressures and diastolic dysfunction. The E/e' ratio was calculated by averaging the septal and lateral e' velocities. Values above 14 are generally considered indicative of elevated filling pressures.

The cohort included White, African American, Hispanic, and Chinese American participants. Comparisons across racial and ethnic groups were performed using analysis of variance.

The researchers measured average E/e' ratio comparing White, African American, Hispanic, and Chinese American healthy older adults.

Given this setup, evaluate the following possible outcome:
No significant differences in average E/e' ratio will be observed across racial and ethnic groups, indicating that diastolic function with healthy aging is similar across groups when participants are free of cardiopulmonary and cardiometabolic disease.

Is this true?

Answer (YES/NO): YES